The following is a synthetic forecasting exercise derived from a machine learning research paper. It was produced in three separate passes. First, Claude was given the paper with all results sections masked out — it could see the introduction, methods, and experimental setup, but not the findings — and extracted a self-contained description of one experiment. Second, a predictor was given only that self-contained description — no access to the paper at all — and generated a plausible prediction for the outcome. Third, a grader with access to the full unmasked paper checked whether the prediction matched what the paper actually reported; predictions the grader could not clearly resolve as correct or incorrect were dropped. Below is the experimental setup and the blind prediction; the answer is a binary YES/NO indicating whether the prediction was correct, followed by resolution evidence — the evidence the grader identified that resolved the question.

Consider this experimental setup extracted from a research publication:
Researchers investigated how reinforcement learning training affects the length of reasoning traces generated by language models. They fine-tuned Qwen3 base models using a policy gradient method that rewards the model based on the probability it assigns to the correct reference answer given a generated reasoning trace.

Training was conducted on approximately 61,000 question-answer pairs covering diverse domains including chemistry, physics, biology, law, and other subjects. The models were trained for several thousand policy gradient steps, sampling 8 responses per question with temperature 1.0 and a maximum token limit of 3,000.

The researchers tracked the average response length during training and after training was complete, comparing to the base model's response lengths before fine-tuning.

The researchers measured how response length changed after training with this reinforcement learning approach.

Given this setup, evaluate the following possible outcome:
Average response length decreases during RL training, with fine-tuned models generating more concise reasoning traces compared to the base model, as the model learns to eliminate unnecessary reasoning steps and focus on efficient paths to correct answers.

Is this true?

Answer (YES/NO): NO